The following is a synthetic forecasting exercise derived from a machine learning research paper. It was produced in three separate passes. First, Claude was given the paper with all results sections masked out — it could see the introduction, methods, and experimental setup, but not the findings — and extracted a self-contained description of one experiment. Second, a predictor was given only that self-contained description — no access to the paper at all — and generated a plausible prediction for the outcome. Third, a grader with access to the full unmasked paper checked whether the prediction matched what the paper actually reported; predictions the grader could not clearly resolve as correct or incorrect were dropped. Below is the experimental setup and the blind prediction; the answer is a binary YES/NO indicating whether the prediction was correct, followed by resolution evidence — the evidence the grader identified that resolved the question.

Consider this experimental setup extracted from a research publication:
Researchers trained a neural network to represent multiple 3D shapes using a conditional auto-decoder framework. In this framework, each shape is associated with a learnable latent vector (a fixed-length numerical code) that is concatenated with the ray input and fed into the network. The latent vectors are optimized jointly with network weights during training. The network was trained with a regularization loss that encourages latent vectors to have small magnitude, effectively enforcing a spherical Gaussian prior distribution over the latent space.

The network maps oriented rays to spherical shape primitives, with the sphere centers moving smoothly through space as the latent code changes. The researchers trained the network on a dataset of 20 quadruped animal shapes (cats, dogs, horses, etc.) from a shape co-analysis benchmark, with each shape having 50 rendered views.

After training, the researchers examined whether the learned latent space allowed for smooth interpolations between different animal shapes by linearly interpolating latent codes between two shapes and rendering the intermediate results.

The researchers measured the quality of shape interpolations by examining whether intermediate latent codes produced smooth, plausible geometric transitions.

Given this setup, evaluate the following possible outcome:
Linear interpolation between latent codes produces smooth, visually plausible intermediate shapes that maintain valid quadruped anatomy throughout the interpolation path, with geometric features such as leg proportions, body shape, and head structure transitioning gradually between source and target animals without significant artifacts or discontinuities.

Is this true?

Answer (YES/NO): NO